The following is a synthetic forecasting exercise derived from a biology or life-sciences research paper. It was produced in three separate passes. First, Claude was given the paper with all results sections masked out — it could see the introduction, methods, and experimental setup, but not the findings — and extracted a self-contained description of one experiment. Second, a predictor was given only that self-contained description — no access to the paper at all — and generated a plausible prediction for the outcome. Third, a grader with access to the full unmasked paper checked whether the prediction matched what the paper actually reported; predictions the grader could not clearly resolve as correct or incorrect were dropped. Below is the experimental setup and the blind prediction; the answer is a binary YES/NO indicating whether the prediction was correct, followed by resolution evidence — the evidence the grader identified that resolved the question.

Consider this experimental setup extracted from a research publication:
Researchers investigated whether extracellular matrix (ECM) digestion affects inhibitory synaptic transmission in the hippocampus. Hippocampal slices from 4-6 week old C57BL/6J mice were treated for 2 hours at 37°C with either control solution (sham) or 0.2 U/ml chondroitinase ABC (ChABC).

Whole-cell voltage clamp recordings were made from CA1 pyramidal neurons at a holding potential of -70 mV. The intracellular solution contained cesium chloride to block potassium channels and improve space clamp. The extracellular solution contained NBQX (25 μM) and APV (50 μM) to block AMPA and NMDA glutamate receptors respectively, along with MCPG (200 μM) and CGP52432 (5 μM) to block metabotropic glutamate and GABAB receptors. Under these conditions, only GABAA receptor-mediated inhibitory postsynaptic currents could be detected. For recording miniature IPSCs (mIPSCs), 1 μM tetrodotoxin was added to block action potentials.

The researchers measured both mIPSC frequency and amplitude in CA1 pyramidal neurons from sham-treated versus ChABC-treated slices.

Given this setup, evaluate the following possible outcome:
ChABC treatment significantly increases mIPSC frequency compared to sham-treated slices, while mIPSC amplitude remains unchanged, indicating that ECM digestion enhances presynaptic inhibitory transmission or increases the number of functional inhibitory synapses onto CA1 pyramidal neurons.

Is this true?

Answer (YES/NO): NO